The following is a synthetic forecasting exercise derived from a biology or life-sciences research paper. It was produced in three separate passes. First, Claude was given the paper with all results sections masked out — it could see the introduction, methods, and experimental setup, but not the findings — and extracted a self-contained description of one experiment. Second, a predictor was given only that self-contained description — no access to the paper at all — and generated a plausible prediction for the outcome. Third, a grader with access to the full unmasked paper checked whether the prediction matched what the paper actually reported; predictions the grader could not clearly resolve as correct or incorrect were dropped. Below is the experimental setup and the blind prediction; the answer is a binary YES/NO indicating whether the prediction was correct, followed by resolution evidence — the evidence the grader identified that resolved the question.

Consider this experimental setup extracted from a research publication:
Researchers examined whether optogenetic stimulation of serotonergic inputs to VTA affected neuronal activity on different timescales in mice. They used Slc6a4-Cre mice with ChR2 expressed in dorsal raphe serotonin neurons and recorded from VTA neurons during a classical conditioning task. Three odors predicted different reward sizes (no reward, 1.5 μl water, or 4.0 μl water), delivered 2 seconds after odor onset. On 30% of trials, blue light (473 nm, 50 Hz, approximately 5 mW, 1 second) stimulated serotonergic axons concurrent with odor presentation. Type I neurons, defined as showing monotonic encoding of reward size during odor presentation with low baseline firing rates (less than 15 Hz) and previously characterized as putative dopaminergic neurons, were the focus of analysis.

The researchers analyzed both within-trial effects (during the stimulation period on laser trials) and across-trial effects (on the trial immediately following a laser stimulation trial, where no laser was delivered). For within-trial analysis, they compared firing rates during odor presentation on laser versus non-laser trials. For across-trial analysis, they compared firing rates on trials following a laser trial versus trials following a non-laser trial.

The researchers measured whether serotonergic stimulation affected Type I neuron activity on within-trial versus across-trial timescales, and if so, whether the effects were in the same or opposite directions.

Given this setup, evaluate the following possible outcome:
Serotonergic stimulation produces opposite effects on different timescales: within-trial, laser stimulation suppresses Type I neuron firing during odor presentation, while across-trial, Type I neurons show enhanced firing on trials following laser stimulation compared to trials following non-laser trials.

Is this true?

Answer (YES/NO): NO